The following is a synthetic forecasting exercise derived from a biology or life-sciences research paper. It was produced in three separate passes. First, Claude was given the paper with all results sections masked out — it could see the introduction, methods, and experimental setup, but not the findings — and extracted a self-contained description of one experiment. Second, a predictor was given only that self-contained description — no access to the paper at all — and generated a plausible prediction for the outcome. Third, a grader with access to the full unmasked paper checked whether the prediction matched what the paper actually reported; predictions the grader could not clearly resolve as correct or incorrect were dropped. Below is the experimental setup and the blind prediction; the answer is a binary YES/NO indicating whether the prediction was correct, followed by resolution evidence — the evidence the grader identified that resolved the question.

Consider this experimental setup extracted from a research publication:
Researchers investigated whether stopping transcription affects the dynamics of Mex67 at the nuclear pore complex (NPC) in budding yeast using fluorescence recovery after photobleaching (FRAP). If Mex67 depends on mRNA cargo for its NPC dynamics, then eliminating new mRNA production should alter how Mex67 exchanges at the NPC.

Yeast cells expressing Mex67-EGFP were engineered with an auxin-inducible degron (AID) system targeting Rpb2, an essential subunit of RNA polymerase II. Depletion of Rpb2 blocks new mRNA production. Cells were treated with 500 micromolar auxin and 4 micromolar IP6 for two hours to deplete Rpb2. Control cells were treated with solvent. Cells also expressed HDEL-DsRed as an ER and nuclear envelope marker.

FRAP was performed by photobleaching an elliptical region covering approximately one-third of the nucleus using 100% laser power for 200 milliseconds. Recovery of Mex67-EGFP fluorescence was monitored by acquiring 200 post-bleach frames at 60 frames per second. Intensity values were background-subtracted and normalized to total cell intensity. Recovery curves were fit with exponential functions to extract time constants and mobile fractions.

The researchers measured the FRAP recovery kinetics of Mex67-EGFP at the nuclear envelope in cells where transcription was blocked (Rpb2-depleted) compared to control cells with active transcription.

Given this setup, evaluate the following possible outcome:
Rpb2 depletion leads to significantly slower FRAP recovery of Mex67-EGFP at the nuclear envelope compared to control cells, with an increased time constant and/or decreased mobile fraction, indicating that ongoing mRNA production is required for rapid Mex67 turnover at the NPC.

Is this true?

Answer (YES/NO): NO